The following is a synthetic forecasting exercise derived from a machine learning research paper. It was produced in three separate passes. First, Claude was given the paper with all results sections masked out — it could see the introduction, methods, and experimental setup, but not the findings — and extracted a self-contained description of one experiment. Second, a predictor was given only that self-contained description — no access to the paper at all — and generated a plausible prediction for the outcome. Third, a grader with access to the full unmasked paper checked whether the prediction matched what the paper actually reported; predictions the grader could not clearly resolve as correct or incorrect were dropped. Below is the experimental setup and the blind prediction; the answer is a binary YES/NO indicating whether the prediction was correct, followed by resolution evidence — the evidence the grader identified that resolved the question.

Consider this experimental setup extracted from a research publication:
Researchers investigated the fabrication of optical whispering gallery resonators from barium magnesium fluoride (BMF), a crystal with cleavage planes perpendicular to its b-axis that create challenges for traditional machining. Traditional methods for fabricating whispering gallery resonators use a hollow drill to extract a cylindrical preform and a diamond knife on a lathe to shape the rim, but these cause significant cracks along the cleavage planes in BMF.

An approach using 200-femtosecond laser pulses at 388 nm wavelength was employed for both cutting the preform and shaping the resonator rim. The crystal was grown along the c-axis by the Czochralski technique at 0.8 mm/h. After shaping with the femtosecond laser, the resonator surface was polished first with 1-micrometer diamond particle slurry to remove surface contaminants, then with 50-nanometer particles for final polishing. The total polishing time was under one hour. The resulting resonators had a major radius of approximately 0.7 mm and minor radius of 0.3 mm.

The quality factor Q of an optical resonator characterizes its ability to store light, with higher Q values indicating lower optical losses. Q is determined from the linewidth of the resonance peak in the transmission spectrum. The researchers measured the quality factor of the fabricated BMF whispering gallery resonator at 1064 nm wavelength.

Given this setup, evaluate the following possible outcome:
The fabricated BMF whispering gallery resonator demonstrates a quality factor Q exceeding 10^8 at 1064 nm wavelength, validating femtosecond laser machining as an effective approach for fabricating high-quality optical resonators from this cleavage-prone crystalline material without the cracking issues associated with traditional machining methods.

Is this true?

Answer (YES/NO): NO